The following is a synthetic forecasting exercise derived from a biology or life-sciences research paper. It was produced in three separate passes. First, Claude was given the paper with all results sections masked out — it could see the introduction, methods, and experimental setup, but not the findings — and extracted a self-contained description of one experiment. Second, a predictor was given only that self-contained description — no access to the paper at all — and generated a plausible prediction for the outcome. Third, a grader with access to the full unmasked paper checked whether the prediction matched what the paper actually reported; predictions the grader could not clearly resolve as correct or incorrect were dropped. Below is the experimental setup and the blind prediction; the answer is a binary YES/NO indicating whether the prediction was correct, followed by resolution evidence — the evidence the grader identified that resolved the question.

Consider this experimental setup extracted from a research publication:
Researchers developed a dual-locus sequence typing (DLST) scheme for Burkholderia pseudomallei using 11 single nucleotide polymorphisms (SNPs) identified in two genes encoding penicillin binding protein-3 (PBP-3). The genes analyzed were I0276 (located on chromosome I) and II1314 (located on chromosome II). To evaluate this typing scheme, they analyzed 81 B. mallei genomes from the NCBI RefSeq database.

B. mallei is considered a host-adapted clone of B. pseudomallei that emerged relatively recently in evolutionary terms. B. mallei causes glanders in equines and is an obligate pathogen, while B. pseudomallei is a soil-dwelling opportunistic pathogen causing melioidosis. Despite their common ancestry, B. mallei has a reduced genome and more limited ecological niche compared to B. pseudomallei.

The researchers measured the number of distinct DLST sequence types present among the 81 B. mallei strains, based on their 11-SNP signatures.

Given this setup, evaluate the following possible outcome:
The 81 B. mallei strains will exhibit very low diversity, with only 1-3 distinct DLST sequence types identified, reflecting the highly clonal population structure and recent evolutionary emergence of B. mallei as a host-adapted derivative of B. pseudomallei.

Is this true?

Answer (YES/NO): YES